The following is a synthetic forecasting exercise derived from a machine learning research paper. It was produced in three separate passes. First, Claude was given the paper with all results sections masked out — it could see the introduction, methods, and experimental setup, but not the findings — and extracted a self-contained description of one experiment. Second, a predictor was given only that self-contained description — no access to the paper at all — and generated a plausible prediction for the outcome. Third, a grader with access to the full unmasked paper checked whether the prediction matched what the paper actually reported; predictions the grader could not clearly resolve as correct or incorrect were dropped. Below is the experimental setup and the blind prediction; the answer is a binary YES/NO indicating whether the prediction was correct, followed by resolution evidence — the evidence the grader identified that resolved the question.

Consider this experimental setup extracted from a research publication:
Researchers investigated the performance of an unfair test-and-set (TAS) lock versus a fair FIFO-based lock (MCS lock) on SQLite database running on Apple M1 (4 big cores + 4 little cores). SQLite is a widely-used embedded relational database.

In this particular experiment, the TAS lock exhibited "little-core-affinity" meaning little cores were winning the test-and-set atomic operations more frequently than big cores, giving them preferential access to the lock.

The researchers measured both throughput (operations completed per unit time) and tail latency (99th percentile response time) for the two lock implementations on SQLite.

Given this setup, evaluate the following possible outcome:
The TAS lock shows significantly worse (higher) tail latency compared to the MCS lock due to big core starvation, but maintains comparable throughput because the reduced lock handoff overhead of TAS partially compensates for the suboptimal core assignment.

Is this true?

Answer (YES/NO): NO